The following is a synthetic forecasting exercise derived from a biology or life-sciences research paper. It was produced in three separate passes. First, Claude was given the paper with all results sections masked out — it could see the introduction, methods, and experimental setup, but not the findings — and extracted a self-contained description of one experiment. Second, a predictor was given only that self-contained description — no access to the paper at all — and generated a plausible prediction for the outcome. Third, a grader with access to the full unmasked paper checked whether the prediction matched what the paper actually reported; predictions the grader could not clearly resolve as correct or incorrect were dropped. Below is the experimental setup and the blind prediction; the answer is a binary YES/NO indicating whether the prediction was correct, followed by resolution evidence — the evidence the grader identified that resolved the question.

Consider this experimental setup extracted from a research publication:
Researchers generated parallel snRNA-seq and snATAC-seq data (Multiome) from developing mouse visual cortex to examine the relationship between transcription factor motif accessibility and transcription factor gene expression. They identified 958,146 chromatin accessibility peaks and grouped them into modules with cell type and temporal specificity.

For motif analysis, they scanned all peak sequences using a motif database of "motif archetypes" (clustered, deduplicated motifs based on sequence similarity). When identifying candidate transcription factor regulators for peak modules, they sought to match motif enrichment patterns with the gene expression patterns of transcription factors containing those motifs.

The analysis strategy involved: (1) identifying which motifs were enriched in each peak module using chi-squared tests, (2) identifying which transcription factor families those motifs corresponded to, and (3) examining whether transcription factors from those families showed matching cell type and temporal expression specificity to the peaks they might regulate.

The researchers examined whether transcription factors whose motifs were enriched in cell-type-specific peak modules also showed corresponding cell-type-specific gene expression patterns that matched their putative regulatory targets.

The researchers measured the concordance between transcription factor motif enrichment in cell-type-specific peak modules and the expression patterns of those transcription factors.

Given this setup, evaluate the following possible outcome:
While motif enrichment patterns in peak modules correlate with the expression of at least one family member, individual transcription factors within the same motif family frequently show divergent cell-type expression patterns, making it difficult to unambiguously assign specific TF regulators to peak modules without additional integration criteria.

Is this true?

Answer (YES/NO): NO